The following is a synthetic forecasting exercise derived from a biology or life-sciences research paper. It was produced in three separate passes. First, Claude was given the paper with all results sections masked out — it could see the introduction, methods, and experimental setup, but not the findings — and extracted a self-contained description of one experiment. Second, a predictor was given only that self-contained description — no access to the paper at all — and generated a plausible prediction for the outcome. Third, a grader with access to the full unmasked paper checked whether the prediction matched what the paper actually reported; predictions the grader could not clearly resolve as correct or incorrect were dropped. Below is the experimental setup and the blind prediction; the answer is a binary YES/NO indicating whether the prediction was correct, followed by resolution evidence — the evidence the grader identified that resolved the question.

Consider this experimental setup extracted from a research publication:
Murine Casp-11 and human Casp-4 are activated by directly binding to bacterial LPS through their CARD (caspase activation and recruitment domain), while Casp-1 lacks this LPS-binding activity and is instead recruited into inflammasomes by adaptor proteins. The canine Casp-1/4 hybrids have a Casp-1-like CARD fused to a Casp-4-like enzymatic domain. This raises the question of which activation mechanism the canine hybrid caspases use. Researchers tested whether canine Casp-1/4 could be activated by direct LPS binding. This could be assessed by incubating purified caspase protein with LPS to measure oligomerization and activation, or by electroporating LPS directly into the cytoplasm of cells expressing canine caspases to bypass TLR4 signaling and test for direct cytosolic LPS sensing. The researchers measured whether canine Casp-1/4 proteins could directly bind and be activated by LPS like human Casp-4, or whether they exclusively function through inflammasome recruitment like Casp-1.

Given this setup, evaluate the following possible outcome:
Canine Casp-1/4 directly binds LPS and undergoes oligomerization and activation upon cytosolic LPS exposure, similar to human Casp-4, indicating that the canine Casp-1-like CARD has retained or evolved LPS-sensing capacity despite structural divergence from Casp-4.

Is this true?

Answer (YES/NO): NO